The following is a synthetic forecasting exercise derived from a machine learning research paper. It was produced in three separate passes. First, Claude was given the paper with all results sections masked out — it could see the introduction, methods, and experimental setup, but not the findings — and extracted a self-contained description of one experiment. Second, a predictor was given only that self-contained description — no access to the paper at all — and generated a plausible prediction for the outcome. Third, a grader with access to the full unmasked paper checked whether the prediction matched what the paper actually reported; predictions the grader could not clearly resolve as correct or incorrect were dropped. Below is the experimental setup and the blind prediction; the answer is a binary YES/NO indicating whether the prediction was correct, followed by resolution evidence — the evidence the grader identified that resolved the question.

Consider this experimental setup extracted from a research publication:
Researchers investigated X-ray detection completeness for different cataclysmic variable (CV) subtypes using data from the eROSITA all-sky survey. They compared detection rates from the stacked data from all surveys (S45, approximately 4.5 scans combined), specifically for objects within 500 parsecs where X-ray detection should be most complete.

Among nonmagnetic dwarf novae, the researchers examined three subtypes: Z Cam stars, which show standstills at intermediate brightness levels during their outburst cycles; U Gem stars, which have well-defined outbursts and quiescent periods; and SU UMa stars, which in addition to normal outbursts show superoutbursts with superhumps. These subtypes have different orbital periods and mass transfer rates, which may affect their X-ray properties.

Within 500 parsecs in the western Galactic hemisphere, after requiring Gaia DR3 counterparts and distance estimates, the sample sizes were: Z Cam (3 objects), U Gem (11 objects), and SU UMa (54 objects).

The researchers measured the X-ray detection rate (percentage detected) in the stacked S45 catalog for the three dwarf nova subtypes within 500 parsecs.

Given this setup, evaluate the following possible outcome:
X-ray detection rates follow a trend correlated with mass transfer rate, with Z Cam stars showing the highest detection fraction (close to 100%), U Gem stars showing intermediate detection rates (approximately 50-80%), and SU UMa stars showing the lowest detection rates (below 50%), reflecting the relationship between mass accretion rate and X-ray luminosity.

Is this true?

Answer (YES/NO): NO